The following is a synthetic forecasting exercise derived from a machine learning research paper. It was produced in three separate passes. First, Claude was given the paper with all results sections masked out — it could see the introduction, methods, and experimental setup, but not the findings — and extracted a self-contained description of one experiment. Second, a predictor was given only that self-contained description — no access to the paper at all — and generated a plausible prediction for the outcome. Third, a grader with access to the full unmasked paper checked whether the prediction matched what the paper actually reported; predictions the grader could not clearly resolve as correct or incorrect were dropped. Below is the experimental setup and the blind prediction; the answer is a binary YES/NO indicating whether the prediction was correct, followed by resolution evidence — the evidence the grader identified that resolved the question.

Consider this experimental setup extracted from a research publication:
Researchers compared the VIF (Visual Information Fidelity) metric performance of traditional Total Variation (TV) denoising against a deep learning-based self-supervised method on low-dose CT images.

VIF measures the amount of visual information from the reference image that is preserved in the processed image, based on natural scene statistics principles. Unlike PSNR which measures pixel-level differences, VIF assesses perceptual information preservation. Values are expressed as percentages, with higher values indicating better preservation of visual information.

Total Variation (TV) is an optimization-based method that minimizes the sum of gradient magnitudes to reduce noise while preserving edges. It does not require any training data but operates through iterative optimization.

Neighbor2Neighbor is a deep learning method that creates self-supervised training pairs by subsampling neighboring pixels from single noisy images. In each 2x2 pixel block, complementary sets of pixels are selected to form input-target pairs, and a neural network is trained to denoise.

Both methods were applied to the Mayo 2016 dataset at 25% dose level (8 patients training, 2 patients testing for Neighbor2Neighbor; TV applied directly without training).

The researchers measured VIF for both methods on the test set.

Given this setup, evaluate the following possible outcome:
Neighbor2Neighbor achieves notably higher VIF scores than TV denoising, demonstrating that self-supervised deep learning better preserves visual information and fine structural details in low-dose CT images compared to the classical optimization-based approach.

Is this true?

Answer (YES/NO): NO